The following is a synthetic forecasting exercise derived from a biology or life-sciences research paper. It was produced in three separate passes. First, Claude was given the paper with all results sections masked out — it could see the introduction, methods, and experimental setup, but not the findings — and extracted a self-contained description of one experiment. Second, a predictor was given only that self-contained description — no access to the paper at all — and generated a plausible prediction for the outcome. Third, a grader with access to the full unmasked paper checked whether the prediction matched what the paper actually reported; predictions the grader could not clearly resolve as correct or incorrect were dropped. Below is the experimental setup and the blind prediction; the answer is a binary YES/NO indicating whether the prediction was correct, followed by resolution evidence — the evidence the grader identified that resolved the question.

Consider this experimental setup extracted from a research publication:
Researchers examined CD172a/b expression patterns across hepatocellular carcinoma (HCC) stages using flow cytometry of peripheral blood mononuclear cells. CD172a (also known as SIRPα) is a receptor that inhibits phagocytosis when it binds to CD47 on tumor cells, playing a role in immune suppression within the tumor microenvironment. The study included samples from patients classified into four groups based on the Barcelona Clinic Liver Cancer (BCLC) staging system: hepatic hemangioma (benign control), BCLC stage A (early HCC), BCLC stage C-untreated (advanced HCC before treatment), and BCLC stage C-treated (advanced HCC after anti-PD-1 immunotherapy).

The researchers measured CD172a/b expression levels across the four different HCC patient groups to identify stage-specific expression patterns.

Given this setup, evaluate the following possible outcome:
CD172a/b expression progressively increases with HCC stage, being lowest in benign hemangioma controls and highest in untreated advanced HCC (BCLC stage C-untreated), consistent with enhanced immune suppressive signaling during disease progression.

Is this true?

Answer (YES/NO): NO